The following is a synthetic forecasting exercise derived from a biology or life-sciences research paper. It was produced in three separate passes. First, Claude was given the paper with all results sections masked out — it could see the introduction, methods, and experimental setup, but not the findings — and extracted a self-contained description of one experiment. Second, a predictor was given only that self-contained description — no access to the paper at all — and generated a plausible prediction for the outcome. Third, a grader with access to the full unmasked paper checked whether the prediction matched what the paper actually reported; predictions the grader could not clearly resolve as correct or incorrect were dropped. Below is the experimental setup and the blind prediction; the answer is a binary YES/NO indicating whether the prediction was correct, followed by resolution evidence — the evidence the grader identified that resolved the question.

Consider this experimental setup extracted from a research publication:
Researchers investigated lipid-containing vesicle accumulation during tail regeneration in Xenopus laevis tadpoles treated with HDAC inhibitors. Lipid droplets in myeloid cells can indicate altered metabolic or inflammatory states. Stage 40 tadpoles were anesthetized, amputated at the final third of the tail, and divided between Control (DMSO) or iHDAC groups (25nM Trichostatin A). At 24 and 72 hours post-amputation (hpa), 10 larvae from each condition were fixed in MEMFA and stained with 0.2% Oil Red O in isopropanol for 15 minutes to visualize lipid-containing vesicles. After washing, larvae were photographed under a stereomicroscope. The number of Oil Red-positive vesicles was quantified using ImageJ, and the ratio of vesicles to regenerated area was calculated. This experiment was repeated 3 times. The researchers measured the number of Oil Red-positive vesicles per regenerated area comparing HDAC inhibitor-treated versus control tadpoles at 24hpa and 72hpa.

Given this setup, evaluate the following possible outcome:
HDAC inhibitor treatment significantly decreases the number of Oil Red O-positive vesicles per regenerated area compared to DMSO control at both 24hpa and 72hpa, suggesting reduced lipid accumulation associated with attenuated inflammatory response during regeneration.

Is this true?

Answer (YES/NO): NO